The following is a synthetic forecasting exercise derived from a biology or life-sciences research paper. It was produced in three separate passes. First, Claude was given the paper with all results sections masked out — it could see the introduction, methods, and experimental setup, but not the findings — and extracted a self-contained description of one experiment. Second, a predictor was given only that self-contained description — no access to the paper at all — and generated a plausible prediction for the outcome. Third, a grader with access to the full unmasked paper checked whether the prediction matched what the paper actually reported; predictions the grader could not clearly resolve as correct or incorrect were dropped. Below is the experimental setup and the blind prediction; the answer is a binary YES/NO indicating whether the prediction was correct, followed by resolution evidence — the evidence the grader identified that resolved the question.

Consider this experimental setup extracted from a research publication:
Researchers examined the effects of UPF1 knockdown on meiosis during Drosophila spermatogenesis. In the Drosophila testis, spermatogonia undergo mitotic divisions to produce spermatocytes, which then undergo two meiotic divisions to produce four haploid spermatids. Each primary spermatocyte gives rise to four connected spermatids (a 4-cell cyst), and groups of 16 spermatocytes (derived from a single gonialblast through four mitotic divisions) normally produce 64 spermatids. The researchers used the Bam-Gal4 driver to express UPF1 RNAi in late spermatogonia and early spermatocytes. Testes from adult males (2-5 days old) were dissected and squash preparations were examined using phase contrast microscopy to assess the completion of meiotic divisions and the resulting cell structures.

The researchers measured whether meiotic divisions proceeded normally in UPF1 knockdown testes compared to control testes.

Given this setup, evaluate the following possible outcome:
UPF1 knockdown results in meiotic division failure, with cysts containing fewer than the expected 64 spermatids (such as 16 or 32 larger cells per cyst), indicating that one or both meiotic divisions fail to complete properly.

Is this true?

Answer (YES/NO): NO